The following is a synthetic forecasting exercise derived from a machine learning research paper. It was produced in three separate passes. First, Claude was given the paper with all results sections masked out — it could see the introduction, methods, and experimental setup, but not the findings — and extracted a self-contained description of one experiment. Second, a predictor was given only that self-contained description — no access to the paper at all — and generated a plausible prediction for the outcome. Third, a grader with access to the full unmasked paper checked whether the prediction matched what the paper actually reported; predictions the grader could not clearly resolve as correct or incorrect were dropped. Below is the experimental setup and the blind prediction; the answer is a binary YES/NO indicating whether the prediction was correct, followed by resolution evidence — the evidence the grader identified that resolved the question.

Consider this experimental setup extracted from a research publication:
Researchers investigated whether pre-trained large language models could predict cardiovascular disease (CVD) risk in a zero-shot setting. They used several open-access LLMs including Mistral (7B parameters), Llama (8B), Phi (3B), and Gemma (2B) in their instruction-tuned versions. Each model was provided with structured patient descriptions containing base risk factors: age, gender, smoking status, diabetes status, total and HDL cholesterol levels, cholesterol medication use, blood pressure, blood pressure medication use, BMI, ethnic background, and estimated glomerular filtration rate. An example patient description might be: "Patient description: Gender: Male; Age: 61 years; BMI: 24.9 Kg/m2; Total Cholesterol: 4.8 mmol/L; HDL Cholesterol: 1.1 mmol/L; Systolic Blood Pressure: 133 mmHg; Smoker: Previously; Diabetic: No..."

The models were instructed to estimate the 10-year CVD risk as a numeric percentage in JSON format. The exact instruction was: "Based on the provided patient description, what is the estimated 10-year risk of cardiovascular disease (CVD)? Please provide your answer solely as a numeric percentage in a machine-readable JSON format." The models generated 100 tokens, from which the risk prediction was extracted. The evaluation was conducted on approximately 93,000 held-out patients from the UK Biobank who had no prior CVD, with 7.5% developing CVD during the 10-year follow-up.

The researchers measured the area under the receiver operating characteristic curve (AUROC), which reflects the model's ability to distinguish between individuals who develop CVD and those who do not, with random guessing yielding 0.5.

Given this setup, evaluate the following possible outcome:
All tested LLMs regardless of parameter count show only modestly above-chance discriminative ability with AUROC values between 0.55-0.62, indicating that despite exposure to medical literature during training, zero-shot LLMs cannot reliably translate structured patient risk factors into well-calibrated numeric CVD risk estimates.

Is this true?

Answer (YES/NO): NO